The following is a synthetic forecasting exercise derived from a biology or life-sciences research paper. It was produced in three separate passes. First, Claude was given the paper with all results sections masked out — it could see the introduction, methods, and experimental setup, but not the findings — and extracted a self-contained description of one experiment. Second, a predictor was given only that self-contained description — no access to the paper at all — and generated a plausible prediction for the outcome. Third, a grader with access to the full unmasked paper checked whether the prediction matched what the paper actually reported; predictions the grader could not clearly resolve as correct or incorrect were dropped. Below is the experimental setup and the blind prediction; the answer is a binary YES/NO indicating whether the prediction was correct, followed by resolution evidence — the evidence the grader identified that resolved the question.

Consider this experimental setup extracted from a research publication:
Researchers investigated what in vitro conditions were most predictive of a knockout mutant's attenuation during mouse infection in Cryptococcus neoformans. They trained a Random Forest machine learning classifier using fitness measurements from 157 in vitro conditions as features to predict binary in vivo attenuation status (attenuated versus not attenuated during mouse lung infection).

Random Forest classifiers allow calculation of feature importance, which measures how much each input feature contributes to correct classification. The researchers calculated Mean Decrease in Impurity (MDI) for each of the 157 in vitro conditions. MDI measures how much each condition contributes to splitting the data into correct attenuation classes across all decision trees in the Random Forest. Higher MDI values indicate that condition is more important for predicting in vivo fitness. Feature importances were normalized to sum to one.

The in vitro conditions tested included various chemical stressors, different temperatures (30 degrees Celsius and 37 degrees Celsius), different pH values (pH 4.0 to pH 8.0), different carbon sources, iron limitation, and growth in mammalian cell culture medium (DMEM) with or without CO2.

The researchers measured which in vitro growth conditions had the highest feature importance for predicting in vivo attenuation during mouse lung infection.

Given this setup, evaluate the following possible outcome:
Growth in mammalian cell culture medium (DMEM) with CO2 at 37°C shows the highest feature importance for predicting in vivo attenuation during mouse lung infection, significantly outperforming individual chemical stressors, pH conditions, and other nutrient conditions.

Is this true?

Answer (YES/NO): YES